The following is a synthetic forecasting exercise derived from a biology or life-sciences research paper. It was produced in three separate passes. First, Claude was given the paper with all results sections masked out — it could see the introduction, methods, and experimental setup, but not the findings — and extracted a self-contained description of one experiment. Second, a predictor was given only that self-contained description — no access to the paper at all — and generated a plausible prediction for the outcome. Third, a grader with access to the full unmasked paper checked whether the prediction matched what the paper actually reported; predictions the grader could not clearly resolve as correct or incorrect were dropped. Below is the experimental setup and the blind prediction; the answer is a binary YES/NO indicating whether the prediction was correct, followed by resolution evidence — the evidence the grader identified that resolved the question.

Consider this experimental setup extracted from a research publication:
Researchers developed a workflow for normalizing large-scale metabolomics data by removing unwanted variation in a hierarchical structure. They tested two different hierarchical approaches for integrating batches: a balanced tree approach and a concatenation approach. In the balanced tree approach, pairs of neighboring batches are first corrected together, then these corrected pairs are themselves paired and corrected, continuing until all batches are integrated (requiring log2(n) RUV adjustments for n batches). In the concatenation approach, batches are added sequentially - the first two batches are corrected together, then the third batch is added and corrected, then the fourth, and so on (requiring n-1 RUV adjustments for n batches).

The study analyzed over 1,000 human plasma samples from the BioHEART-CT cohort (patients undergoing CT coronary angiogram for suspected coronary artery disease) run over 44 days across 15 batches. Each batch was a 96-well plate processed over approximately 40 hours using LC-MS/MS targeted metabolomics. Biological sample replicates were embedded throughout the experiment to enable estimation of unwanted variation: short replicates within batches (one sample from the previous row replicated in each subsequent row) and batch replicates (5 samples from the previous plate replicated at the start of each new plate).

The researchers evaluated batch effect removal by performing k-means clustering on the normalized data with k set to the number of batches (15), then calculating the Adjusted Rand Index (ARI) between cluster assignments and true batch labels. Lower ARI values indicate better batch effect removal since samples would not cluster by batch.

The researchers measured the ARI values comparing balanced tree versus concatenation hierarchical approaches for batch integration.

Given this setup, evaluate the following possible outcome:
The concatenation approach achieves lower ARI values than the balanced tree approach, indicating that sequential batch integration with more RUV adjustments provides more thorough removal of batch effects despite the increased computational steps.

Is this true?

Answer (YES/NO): NO